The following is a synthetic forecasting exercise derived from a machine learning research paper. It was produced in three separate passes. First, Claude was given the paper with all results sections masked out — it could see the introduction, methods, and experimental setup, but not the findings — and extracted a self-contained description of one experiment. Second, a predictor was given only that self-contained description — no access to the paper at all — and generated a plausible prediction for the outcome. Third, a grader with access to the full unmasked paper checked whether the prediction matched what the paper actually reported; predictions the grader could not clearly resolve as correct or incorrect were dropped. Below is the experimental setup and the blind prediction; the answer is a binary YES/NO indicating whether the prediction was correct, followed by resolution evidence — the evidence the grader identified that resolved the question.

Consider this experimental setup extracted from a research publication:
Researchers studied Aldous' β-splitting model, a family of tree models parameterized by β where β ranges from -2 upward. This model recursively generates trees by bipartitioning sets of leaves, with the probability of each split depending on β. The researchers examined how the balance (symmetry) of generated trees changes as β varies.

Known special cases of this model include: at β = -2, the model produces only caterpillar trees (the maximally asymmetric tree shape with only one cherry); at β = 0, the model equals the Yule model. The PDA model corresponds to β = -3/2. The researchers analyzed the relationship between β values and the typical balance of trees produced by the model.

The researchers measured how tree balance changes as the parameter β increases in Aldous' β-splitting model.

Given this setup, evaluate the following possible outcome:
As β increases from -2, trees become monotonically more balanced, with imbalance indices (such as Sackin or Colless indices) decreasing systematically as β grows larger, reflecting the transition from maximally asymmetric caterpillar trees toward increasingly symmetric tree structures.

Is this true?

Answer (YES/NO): YES